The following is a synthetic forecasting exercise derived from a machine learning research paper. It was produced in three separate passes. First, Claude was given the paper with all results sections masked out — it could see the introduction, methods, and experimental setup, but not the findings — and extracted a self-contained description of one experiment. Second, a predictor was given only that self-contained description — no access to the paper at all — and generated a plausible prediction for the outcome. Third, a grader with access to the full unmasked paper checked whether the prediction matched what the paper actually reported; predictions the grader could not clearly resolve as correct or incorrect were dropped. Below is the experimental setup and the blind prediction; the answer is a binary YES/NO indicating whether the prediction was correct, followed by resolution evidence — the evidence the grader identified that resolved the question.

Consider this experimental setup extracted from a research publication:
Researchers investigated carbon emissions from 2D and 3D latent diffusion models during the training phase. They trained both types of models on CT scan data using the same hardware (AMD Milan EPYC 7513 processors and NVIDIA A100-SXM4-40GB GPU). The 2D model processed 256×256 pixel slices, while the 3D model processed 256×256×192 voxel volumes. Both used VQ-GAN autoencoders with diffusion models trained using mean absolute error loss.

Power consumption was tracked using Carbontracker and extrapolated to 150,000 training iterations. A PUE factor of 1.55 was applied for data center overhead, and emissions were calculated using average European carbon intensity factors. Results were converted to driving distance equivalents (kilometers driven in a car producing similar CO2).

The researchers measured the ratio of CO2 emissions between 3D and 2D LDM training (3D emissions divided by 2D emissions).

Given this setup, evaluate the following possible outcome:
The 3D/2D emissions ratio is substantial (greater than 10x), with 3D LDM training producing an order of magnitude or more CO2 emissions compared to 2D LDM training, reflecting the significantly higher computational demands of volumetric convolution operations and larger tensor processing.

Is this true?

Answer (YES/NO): NO